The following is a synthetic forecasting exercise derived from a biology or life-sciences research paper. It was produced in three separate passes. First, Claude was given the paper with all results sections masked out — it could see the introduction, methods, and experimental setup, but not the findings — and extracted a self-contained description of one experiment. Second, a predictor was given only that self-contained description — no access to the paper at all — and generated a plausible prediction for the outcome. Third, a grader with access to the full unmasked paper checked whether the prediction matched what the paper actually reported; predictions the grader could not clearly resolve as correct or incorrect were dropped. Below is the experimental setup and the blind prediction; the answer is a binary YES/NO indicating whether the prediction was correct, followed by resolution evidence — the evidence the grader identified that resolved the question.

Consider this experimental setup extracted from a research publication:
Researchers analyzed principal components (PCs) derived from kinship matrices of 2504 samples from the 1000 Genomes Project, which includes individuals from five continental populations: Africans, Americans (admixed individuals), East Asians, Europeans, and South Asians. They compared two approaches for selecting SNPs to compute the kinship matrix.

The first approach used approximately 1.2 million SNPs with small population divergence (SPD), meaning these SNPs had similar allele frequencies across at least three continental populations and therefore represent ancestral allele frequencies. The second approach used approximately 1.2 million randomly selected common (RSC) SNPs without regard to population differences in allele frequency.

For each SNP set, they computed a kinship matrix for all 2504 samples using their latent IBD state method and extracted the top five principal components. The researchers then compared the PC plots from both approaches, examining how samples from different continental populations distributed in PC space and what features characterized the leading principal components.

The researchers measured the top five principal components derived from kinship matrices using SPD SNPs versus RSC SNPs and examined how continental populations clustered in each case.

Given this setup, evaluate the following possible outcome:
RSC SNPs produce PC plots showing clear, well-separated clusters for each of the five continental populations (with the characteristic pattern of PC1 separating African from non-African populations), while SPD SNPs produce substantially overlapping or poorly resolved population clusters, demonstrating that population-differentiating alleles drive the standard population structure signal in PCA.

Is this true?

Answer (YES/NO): NO